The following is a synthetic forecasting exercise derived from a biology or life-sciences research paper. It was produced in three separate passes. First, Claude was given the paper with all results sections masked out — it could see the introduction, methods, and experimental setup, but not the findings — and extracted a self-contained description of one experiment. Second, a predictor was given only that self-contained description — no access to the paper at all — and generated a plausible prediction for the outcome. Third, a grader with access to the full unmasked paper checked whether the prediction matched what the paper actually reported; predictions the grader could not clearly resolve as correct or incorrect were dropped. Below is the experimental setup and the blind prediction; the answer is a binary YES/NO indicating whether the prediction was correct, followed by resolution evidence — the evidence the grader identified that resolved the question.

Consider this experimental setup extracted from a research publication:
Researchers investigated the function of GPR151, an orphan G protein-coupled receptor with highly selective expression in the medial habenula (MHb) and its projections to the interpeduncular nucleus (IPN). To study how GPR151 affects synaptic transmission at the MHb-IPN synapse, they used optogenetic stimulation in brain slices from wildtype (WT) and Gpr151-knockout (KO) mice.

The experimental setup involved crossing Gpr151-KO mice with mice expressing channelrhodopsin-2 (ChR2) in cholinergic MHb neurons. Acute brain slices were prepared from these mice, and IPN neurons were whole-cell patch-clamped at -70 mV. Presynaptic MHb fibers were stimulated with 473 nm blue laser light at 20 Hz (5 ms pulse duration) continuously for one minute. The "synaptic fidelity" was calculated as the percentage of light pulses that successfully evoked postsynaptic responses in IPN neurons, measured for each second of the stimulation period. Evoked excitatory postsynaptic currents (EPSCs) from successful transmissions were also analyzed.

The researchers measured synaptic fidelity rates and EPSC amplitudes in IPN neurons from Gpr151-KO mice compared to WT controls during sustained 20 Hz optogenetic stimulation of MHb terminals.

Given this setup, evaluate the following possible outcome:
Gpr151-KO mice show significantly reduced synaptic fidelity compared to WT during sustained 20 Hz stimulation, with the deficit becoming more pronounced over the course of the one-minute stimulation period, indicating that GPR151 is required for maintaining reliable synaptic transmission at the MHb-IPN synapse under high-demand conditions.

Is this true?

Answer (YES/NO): NO